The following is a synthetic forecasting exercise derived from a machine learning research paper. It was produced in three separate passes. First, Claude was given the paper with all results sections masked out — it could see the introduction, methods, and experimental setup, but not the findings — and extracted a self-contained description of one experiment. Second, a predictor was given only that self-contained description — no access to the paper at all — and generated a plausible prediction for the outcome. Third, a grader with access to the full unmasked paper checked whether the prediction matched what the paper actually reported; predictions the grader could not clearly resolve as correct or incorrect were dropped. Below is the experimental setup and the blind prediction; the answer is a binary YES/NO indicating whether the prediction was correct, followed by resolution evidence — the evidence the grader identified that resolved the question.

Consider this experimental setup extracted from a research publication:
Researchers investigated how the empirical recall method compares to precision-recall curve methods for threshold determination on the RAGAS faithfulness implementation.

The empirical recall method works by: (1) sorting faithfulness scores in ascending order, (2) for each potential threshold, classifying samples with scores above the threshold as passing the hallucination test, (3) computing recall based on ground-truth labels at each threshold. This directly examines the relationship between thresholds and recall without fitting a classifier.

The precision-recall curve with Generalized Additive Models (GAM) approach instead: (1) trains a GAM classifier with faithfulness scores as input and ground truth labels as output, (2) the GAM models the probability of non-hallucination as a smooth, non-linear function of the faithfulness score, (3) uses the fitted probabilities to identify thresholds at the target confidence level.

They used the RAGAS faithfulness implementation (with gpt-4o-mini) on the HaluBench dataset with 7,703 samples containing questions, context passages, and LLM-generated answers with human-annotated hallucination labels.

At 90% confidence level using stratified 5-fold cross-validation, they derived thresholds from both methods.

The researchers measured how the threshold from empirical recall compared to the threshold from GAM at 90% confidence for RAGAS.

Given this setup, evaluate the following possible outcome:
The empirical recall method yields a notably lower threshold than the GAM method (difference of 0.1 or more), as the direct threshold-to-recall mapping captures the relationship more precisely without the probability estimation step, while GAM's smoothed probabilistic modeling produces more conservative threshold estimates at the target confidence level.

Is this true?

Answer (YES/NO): NO